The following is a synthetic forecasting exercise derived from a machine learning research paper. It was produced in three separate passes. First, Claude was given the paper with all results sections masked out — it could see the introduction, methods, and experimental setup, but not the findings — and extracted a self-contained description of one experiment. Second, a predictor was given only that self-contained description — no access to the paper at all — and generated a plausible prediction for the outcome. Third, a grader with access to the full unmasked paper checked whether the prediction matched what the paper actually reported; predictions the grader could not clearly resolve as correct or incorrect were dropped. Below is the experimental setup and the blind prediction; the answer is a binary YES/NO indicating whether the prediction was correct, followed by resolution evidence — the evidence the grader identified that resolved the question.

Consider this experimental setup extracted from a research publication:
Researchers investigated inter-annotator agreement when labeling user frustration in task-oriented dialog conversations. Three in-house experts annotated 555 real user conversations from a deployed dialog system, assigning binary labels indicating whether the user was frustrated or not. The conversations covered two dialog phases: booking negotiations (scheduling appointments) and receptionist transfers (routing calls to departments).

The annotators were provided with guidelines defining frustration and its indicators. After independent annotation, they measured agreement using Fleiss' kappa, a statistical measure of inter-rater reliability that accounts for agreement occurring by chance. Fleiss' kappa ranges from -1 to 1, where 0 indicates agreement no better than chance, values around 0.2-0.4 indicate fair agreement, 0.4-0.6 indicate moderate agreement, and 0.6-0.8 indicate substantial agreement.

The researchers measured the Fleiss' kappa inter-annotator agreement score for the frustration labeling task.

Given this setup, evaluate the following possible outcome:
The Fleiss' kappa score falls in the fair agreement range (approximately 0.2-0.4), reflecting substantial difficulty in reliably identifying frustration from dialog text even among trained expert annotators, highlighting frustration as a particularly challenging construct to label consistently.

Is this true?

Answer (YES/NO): NO